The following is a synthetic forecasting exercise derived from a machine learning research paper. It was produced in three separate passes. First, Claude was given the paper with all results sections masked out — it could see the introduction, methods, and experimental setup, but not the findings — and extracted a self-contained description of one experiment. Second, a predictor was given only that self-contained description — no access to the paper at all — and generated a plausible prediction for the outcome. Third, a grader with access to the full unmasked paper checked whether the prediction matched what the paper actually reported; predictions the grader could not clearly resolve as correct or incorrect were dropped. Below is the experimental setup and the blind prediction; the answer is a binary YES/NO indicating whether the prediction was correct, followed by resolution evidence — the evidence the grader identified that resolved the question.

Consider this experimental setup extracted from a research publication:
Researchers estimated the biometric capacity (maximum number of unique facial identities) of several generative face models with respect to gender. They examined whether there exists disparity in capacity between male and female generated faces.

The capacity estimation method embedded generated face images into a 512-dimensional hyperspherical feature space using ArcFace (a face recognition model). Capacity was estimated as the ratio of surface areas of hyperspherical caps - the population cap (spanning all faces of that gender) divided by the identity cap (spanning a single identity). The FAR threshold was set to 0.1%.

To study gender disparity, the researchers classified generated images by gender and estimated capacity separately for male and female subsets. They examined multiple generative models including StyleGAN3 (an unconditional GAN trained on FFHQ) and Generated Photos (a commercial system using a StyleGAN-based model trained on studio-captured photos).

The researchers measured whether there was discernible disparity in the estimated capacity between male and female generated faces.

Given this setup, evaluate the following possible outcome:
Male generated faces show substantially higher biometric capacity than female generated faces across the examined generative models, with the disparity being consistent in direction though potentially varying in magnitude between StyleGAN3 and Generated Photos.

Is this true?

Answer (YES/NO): NO